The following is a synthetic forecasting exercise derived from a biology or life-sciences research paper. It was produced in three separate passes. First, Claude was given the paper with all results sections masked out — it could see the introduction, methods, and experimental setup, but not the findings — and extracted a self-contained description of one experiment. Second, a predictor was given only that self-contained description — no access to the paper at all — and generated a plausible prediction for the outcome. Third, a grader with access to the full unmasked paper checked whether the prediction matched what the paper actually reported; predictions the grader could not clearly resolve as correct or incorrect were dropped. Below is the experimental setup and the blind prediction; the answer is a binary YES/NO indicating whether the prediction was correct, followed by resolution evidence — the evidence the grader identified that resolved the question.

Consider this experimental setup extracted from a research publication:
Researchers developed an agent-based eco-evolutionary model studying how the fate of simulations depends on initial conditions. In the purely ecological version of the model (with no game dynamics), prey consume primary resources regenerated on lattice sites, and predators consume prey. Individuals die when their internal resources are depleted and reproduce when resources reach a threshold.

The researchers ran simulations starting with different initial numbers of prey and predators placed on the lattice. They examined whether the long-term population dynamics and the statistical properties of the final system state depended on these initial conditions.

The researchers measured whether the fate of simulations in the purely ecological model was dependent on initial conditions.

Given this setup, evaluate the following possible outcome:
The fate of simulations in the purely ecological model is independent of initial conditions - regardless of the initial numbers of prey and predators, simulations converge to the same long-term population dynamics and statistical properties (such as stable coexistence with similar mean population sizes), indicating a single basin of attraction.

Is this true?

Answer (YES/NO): YES